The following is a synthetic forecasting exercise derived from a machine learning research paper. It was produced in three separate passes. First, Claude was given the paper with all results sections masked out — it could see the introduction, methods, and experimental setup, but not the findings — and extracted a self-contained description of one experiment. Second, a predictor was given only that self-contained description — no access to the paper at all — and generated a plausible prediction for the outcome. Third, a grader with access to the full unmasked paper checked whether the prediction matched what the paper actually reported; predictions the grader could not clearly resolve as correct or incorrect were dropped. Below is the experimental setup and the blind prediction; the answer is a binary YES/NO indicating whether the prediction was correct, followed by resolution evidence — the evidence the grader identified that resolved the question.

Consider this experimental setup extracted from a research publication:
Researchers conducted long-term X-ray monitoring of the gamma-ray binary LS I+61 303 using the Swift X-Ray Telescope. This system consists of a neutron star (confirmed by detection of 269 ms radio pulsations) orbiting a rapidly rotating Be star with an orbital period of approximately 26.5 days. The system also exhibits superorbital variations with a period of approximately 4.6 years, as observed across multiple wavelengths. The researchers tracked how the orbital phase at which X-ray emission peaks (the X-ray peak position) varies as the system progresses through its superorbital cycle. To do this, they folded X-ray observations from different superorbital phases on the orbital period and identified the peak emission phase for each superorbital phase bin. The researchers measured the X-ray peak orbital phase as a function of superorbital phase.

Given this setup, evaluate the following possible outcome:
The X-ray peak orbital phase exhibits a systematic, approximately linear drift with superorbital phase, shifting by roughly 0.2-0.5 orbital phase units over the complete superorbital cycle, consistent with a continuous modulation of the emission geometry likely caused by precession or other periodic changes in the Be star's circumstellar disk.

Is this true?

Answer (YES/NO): YES